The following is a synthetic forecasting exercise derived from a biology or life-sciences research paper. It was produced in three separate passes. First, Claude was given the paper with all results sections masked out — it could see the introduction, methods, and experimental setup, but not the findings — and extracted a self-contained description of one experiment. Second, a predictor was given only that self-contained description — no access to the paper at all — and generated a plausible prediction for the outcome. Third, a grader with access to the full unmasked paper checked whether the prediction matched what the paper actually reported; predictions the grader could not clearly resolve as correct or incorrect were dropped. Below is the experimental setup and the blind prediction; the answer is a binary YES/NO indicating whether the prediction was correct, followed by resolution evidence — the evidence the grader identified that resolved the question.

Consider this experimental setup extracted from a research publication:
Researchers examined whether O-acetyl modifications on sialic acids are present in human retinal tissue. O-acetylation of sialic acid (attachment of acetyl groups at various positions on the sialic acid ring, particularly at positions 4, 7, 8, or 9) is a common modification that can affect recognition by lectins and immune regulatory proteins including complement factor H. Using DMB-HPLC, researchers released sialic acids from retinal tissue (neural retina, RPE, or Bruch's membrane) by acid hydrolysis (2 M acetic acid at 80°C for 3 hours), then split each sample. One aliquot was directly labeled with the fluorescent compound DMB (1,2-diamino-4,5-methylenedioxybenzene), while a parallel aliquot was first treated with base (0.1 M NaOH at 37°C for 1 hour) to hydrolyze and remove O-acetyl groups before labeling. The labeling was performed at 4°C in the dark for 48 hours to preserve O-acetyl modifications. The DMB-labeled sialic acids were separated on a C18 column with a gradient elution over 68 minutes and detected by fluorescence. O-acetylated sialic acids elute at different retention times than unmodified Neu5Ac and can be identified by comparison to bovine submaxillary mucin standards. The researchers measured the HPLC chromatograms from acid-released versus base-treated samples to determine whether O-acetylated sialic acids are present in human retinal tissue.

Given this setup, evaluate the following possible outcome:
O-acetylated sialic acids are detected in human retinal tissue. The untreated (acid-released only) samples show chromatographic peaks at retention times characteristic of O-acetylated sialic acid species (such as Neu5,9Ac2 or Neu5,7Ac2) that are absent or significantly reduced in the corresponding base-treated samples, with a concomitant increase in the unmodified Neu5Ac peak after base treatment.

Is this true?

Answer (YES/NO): YES